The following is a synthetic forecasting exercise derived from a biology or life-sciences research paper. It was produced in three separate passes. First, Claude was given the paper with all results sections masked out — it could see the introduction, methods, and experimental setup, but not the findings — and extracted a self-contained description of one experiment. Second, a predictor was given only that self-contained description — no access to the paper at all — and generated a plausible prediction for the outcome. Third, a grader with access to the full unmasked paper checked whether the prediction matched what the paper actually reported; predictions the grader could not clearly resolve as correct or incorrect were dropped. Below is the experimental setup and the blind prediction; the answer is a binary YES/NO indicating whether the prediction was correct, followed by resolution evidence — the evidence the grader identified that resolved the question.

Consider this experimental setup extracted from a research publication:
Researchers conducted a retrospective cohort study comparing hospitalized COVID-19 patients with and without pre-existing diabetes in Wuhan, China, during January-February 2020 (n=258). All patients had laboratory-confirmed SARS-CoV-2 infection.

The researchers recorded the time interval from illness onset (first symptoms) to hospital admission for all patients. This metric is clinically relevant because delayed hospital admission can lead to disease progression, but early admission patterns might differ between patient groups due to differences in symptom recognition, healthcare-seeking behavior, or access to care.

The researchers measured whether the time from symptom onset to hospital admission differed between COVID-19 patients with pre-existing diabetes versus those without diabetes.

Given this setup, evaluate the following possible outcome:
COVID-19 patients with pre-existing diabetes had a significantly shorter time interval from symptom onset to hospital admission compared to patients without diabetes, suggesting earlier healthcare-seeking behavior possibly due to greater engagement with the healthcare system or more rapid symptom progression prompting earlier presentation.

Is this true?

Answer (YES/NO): NO